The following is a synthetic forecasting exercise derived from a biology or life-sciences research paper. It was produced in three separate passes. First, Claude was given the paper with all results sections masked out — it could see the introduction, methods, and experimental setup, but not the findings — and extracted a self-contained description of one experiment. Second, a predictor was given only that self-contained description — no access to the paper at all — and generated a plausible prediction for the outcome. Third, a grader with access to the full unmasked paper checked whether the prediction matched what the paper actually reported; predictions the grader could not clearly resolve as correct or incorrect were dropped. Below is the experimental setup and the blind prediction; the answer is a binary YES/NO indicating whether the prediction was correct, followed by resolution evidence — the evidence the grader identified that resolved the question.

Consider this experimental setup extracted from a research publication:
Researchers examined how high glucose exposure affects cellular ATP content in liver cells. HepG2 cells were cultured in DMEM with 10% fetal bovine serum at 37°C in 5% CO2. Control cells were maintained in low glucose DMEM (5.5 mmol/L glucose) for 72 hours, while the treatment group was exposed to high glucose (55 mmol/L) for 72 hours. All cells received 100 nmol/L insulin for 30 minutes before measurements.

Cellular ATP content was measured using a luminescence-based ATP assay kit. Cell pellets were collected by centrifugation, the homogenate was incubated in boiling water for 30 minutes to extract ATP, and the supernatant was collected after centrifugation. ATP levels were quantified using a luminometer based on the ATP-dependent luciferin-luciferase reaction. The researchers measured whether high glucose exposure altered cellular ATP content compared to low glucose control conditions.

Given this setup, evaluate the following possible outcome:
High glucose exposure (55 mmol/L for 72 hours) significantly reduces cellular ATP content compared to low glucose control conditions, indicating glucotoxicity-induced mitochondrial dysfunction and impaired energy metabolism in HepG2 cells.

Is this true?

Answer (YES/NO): NO